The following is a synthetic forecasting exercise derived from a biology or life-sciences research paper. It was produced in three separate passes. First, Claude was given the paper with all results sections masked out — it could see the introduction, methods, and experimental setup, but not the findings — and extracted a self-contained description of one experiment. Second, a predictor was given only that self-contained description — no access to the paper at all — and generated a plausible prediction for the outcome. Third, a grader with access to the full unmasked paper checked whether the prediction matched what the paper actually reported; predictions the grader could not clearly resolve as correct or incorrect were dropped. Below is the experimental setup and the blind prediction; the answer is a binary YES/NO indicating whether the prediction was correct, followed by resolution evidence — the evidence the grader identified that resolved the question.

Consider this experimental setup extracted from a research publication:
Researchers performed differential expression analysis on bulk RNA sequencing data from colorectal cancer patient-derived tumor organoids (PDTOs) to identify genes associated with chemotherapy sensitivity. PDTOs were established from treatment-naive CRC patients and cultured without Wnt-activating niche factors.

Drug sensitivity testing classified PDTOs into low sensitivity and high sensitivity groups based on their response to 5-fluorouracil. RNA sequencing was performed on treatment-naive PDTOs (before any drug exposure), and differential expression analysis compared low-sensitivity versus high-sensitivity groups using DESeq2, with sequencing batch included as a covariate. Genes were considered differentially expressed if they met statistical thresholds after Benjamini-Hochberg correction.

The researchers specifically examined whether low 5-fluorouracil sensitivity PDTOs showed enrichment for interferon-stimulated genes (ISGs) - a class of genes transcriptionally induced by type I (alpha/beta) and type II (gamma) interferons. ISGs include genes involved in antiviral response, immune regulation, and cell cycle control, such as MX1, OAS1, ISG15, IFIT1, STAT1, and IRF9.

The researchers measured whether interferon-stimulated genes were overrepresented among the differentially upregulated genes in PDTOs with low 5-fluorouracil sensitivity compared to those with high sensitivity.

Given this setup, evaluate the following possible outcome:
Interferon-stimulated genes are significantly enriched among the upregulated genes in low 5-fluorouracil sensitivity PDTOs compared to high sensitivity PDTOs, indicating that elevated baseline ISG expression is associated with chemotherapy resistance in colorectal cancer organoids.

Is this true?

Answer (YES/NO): YES